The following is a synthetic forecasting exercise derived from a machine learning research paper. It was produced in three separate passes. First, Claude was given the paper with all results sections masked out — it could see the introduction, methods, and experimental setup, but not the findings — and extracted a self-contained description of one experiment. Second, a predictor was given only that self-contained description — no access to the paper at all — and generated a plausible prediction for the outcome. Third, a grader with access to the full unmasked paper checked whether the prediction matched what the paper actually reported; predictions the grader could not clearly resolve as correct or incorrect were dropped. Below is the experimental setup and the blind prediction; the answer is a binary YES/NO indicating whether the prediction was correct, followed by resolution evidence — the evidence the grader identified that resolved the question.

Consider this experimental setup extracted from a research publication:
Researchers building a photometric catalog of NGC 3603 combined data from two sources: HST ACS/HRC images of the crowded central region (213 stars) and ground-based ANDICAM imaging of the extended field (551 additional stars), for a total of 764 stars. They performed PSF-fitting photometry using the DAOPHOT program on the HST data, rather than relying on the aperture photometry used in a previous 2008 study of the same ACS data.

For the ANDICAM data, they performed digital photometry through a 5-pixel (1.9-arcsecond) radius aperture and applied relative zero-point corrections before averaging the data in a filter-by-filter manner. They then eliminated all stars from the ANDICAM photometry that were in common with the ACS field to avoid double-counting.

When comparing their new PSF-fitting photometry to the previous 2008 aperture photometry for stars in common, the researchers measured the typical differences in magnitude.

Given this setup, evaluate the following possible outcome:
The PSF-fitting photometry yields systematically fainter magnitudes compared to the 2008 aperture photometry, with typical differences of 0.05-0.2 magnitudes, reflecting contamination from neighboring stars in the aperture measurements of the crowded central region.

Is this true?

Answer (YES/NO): NO